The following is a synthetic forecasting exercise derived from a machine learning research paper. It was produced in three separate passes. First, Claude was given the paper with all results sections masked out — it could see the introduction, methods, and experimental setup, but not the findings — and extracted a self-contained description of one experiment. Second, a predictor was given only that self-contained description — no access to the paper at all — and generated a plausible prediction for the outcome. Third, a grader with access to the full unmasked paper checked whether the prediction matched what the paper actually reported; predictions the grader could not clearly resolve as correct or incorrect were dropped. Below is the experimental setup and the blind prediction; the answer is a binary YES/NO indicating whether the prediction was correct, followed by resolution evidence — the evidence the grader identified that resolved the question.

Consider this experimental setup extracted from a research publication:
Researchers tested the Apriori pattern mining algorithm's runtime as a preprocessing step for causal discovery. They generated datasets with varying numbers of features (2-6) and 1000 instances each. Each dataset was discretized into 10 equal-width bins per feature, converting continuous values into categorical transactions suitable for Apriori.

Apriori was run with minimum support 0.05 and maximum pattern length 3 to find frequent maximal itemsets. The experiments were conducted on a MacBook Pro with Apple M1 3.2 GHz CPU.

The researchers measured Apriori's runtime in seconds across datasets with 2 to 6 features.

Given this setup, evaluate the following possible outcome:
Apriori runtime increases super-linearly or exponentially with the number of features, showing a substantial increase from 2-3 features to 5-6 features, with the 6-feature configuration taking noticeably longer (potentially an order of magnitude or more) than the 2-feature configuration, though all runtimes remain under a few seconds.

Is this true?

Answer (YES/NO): NO